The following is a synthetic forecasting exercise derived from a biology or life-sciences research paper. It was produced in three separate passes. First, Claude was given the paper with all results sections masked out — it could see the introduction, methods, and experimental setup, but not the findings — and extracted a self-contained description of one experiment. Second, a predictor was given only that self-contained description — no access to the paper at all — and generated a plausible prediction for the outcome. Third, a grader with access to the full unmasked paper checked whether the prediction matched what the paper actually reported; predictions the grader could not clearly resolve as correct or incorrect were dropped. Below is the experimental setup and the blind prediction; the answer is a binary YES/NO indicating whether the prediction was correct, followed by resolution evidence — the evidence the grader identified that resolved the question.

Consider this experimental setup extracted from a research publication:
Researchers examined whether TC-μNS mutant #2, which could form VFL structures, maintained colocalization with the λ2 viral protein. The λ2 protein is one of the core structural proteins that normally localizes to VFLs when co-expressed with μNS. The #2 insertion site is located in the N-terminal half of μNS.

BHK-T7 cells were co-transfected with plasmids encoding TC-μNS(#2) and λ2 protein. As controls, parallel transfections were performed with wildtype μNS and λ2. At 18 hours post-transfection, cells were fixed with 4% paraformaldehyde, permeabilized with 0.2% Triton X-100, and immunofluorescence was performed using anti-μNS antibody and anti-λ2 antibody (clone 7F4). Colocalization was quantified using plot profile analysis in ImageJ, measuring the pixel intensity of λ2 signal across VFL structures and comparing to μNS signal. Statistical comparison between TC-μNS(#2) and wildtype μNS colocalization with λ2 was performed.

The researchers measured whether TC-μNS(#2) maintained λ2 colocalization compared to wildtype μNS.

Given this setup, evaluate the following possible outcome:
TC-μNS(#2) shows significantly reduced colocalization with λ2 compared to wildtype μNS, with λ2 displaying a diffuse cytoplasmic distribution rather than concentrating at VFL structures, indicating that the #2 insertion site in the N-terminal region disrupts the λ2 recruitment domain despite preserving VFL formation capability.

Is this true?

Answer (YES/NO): NO